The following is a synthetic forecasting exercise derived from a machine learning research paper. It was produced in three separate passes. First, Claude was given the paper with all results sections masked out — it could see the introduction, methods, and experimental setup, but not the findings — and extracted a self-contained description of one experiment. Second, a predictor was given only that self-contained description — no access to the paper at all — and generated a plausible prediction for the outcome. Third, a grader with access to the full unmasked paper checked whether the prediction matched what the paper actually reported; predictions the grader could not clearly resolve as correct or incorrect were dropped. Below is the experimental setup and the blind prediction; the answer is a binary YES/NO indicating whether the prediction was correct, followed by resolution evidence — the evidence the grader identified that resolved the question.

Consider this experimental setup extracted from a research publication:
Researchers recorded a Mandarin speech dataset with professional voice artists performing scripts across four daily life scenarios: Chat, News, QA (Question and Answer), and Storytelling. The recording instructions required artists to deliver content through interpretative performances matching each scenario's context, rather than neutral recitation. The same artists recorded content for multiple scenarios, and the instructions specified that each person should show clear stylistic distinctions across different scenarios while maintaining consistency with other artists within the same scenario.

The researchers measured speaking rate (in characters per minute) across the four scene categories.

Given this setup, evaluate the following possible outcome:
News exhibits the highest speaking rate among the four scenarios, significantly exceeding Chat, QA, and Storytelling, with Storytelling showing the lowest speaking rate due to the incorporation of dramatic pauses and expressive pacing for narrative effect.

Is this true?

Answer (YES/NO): NO